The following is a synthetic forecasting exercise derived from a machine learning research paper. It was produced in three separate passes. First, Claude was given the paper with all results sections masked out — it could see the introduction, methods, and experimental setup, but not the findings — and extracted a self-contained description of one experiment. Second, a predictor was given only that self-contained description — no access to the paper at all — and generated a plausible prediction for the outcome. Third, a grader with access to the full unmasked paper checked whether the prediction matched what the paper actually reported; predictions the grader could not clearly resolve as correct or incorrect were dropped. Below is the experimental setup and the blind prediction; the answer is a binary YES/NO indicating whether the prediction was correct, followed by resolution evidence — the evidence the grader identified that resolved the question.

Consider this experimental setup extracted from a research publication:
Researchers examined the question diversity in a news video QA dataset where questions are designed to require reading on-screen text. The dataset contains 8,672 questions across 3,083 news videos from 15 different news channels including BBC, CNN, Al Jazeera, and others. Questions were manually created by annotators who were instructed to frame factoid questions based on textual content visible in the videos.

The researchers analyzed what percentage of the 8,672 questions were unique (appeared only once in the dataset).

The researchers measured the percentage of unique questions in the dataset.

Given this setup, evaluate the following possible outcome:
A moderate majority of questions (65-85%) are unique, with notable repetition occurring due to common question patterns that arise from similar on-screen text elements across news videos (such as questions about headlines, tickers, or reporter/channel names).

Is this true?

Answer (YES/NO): YES